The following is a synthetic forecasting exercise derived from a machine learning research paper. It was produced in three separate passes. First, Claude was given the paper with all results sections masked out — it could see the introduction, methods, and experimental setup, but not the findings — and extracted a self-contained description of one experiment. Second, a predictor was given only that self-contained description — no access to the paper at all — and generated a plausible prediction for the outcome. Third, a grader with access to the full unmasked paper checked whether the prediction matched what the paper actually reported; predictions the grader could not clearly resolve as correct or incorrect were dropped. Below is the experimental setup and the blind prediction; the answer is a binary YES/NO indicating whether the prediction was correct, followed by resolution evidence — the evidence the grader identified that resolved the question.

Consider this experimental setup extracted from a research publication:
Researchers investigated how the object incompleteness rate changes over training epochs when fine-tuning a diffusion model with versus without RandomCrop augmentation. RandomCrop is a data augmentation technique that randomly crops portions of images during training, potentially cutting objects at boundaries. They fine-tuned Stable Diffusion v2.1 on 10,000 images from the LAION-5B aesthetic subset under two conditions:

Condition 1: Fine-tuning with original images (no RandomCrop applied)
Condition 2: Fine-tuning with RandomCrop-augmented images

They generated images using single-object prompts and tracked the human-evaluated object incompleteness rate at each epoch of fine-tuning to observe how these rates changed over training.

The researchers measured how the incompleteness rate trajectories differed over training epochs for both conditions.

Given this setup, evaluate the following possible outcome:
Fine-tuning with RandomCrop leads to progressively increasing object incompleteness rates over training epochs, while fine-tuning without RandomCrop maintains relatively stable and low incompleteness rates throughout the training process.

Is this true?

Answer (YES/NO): NO